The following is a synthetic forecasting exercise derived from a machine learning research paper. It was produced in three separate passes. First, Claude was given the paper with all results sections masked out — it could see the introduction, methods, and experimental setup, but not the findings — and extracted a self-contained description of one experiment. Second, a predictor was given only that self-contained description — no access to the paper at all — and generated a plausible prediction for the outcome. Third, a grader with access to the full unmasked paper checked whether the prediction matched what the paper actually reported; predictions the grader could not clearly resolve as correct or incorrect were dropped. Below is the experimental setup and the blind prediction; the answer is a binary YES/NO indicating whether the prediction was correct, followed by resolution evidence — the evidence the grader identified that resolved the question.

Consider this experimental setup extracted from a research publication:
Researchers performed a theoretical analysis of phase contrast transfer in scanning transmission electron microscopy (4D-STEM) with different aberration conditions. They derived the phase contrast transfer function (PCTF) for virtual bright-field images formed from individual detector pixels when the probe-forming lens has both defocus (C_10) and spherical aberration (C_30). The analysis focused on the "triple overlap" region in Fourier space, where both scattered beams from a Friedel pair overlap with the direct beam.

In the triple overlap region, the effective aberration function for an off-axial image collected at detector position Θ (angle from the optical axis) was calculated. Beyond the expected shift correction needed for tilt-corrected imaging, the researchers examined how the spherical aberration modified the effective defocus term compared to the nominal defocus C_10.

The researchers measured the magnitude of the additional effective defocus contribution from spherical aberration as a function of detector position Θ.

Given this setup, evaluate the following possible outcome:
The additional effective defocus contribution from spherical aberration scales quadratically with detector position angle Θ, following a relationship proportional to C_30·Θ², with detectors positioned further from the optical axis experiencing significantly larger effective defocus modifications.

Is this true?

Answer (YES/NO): YES